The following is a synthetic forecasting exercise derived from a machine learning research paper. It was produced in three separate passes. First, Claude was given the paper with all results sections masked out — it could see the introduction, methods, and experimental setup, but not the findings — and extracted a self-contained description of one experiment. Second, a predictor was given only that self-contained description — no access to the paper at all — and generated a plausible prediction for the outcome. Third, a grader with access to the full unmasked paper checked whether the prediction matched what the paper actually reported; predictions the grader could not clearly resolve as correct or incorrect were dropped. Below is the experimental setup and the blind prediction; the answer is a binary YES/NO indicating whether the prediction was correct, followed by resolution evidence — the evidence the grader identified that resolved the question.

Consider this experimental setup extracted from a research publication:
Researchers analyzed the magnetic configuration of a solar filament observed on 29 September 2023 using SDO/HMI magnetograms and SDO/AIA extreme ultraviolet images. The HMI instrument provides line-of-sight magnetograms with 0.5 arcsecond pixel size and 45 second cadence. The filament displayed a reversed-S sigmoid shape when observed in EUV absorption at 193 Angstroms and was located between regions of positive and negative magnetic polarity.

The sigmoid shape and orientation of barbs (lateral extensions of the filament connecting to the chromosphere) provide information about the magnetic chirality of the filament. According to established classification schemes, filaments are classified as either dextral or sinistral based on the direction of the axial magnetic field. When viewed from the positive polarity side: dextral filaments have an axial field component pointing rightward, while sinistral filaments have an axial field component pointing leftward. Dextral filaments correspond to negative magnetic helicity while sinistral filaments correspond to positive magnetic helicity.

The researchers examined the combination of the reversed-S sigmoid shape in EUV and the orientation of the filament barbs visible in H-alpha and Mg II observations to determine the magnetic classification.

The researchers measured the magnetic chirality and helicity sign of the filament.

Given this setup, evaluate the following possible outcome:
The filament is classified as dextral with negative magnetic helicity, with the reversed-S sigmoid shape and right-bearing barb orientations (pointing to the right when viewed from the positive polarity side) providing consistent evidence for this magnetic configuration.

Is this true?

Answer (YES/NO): YES